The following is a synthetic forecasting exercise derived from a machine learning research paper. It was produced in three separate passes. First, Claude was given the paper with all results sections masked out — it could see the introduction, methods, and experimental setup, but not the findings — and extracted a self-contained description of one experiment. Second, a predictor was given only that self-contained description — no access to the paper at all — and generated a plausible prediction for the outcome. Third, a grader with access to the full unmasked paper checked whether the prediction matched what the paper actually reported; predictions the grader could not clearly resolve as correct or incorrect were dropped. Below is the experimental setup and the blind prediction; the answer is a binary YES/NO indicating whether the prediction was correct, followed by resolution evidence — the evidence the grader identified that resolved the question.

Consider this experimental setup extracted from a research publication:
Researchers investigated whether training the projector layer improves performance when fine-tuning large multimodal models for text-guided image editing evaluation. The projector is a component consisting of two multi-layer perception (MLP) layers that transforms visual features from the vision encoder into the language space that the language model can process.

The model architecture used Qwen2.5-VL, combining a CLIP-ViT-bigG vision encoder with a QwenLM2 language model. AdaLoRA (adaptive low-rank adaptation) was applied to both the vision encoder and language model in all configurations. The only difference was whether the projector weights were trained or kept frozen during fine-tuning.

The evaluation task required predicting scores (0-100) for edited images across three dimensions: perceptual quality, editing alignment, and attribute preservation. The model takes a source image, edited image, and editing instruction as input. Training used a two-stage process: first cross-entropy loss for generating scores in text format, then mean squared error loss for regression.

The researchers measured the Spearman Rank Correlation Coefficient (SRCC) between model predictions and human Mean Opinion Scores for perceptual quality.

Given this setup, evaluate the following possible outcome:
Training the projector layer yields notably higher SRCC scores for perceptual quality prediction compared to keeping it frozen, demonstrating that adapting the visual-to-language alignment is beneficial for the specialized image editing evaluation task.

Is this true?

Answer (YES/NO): YES